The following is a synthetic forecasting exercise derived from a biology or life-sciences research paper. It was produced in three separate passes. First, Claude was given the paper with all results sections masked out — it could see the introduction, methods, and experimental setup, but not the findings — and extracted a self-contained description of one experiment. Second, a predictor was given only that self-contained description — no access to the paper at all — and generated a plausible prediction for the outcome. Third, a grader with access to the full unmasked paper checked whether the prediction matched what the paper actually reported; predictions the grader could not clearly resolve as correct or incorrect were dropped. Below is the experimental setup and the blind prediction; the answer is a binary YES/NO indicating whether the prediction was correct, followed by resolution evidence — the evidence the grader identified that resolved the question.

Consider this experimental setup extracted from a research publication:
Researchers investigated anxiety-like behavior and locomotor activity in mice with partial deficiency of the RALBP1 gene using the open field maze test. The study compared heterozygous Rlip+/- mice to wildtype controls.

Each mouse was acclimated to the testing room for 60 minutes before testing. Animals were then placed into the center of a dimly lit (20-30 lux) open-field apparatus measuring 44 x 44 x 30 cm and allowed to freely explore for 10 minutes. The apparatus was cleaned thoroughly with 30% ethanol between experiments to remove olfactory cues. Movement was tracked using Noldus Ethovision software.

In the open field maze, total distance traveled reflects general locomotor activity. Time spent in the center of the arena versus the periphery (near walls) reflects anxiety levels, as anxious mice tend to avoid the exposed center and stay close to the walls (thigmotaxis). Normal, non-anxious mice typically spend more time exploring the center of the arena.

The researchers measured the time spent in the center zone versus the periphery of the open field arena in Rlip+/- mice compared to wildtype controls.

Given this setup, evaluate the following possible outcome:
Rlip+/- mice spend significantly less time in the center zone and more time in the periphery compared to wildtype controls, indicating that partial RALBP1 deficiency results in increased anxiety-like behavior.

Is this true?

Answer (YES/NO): NO